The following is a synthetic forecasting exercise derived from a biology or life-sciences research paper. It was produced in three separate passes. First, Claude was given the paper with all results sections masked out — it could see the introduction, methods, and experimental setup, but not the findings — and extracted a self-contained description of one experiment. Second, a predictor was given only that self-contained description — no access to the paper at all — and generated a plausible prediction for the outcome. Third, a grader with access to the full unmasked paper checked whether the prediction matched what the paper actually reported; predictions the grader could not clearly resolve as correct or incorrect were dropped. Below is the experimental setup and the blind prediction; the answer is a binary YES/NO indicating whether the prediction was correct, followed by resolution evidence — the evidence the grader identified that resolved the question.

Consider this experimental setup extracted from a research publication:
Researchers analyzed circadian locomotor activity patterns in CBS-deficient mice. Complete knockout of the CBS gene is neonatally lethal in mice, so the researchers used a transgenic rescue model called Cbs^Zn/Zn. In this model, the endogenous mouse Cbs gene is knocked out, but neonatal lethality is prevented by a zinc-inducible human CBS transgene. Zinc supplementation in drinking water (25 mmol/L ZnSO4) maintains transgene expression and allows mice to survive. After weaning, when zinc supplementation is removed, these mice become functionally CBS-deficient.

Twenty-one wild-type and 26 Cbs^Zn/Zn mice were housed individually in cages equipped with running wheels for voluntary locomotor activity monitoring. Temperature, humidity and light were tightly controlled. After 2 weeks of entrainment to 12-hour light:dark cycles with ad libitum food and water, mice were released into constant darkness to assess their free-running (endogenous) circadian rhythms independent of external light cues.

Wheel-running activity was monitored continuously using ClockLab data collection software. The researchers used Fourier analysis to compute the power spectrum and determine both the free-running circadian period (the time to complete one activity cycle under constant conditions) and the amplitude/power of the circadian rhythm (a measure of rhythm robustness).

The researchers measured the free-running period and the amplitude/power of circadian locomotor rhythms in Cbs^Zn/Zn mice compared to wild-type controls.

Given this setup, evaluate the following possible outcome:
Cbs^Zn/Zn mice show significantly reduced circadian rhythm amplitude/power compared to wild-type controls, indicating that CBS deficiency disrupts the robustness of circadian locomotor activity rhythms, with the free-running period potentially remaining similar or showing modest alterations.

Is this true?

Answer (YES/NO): YES